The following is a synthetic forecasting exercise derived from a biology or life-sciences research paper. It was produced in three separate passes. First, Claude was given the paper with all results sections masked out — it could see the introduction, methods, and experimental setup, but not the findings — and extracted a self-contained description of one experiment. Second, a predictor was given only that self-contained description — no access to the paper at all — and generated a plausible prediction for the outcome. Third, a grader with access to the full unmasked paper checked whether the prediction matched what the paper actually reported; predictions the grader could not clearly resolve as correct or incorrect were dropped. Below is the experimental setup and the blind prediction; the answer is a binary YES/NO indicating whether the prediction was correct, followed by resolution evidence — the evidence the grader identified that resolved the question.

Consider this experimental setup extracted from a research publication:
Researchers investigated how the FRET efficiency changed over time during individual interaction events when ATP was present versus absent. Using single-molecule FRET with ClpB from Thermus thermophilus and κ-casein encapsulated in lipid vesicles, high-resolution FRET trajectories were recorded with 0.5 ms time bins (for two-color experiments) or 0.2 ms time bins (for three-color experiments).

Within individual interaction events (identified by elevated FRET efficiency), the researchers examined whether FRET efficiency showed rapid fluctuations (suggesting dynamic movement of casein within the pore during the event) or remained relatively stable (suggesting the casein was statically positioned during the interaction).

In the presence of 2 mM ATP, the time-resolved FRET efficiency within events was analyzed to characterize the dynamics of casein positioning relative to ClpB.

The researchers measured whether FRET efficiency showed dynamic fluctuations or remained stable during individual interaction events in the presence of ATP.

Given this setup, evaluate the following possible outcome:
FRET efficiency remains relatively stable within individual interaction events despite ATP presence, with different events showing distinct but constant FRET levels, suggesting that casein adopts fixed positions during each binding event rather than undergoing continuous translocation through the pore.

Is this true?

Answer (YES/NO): NO